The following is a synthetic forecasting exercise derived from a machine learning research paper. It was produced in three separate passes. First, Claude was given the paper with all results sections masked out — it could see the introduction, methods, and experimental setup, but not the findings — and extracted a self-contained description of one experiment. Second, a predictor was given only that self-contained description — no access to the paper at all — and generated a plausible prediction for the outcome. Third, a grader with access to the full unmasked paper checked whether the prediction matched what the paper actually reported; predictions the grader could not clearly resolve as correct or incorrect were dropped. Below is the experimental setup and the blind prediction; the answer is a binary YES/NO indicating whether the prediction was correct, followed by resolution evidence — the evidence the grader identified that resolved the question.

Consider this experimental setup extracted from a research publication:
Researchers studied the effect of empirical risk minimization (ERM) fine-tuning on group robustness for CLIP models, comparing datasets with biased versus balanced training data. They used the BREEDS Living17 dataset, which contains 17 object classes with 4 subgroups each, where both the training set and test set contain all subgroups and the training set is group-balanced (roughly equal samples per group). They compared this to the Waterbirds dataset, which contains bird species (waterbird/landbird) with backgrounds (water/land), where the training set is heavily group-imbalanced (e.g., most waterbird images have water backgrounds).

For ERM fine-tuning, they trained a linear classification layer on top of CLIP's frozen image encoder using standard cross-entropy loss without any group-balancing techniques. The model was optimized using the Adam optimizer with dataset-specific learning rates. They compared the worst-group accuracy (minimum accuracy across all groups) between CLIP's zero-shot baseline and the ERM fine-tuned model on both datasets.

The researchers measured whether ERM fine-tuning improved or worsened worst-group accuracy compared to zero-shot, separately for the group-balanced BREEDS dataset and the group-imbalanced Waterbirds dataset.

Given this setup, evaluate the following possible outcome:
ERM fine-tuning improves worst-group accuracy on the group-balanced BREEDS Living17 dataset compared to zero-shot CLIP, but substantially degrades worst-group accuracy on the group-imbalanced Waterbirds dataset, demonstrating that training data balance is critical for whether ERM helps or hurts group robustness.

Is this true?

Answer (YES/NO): YES